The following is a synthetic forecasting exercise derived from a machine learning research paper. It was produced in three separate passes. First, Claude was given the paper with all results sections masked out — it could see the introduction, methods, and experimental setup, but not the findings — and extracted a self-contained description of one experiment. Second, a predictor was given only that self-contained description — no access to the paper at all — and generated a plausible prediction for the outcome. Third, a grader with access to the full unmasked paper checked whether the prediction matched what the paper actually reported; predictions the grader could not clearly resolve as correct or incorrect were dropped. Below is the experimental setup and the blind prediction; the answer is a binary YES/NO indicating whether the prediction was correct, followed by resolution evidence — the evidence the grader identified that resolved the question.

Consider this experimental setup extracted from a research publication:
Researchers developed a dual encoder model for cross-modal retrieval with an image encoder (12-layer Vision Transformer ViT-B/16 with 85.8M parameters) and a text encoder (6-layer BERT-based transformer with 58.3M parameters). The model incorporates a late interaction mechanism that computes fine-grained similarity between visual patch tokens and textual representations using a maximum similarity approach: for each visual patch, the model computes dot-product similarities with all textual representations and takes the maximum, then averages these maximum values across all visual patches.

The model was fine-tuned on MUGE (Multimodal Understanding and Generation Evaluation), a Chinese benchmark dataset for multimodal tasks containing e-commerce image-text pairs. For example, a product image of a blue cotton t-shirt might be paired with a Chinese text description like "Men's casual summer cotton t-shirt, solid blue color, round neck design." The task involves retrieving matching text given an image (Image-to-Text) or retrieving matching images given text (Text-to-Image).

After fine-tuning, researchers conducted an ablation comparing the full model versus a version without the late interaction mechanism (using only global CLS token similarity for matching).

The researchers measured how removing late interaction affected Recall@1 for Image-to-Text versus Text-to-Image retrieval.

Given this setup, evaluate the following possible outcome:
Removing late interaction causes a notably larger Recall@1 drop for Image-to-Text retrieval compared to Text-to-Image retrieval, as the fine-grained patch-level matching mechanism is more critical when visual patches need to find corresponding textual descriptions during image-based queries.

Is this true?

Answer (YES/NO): YES